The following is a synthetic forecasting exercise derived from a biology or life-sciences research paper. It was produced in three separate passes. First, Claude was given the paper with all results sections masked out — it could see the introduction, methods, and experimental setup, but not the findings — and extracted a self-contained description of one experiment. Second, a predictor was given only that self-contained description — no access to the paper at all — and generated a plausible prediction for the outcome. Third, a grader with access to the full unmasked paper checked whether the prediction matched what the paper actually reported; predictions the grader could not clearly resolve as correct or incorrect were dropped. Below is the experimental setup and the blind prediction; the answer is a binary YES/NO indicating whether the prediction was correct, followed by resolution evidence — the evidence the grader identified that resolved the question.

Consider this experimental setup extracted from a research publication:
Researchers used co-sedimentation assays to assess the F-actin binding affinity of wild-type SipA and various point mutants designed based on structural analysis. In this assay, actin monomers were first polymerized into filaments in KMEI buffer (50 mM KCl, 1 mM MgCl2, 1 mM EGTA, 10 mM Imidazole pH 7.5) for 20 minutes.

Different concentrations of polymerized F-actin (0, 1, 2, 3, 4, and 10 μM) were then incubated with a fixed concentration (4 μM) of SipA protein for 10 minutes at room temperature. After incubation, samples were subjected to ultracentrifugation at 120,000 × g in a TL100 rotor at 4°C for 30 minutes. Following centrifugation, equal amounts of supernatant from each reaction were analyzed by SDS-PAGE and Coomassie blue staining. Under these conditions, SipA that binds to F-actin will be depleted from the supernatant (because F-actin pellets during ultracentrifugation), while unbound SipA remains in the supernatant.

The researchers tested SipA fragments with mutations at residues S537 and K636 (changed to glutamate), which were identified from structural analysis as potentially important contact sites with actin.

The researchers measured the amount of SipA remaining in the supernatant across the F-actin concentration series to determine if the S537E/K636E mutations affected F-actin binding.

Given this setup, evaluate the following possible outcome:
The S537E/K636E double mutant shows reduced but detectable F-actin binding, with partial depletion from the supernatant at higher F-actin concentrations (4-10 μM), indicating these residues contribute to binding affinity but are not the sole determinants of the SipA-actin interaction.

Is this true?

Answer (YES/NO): NO